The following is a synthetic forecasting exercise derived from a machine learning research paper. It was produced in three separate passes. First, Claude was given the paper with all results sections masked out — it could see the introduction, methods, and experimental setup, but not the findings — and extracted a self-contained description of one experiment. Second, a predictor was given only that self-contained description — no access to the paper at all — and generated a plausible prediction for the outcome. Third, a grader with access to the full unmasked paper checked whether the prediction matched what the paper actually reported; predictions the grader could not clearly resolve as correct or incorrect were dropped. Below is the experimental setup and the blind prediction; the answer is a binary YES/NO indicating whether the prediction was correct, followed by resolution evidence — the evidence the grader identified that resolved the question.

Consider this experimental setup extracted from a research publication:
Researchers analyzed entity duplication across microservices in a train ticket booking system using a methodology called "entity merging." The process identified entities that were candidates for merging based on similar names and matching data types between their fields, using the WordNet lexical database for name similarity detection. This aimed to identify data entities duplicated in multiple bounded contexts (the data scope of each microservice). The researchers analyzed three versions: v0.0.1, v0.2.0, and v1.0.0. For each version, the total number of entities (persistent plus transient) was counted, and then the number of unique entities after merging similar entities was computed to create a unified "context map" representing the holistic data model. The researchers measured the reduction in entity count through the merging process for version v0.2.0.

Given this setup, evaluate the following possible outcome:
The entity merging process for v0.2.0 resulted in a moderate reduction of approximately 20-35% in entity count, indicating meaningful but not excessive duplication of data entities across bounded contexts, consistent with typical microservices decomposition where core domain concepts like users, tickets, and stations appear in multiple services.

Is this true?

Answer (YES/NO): NO